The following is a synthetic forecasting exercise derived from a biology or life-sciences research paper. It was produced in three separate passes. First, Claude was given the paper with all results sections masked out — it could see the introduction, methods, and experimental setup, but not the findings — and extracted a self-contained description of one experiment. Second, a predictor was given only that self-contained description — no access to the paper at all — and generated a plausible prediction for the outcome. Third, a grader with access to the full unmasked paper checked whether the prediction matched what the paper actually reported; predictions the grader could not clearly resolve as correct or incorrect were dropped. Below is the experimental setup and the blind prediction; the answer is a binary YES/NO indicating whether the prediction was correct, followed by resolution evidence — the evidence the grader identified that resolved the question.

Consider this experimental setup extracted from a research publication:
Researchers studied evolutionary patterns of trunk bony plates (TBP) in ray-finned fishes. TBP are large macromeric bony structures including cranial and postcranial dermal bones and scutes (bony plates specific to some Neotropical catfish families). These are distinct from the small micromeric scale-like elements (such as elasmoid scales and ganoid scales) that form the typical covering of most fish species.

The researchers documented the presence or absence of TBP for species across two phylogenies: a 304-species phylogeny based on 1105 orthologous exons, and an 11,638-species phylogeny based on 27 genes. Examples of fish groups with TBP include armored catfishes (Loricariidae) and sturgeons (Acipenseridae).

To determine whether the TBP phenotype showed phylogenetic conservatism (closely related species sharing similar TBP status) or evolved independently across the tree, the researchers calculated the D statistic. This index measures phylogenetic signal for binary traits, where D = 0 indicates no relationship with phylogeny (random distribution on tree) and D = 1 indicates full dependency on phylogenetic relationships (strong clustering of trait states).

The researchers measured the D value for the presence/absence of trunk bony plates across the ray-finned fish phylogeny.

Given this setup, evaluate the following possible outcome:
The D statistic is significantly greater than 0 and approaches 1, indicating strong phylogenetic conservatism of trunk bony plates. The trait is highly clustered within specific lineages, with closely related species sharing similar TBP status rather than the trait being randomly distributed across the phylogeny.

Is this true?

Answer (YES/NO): NO